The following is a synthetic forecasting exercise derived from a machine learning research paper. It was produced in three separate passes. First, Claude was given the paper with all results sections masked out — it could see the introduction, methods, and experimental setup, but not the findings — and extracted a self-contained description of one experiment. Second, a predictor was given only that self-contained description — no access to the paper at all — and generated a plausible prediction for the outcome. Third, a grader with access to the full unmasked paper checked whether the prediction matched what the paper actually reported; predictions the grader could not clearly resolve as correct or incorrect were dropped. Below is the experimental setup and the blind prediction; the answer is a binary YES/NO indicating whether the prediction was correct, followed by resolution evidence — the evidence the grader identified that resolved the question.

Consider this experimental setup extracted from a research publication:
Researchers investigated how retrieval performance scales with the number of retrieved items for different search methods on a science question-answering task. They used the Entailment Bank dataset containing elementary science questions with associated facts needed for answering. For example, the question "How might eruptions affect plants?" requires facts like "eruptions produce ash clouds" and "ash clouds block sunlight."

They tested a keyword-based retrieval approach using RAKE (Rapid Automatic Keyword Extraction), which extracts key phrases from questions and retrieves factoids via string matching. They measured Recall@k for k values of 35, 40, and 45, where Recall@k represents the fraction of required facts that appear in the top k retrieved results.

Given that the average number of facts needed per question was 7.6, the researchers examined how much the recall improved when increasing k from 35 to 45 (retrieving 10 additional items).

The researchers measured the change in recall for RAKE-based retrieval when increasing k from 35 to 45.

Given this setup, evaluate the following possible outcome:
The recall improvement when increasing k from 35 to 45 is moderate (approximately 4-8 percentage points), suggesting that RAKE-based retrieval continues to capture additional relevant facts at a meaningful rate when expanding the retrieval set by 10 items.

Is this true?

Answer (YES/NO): NO